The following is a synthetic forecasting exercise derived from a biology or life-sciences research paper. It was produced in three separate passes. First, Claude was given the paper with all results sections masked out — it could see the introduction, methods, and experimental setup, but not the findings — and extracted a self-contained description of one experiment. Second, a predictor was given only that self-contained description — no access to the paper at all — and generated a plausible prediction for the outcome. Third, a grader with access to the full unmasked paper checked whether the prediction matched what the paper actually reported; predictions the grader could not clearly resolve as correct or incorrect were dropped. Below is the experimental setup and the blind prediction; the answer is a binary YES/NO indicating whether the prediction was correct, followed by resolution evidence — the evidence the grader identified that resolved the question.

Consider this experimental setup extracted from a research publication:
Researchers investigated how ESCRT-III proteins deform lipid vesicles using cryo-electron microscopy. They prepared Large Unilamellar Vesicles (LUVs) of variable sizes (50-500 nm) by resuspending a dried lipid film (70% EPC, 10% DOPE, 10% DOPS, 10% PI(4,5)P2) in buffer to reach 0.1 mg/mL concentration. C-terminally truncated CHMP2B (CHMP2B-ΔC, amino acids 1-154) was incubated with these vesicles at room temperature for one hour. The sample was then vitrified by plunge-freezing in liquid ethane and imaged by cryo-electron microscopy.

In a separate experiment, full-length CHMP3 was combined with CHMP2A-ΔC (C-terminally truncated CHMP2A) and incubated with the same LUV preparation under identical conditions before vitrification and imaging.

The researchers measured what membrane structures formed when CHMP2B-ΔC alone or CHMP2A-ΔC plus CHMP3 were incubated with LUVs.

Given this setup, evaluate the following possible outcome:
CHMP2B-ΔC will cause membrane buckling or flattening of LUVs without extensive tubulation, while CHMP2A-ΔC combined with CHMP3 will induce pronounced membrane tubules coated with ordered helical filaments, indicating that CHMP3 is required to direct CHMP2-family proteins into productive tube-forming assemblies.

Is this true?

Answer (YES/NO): NO